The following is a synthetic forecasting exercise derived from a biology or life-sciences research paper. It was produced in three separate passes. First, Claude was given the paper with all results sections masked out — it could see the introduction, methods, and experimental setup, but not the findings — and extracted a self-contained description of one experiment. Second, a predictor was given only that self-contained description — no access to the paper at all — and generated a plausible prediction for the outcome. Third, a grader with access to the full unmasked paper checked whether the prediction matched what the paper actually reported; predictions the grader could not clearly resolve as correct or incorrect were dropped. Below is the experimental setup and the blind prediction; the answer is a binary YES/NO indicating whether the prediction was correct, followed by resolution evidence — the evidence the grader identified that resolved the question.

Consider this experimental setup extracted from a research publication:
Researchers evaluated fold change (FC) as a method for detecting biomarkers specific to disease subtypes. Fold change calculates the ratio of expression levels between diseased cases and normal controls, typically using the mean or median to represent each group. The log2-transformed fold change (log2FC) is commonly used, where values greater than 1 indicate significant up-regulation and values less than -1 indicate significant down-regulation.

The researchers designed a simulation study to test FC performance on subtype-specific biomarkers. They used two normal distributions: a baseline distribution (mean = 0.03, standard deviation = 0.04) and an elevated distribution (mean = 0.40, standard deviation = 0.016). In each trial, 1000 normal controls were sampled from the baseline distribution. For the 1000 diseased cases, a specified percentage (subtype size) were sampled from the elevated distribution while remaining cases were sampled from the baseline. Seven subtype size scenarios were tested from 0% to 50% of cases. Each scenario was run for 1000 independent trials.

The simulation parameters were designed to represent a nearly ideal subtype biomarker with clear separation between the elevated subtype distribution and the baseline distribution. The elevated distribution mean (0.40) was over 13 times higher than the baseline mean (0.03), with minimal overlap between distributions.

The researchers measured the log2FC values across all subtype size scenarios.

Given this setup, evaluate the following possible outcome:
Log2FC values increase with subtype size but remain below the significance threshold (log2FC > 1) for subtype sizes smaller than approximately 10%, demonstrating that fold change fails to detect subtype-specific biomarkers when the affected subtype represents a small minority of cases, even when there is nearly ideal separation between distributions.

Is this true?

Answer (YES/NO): NO